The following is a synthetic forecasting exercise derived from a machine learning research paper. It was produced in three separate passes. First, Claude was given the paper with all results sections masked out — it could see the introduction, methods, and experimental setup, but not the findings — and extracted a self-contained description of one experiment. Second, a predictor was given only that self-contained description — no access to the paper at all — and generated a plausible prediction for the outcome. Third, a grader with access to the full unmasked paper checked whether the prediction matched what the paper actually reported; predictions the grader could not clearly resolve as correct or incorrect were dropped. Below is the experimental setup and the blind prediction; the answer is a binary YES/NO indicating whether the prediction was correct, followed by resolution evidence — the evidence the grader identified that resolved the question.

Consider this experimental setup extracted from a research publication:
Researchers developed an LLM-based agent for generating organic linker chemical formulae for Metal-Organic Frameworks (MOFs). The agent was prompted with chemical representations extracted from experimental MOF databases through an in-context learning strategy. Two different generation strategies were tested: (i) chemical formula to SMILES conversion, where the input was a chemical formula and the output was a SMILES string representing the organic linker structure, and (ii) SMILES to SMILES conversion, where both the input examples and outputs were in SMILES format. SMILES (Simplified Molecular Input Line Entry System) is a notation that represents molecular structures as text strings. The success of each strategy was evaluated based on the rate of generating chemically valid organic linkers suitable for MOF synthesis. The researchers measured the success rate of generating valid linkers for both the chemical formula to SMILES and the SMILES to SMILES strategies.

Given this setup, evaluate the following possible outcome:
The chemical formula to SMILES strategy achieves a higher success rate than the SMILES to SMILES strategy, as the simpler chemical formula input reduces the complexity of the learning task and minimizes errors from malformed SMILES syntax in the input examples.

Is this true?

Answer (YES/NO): NO